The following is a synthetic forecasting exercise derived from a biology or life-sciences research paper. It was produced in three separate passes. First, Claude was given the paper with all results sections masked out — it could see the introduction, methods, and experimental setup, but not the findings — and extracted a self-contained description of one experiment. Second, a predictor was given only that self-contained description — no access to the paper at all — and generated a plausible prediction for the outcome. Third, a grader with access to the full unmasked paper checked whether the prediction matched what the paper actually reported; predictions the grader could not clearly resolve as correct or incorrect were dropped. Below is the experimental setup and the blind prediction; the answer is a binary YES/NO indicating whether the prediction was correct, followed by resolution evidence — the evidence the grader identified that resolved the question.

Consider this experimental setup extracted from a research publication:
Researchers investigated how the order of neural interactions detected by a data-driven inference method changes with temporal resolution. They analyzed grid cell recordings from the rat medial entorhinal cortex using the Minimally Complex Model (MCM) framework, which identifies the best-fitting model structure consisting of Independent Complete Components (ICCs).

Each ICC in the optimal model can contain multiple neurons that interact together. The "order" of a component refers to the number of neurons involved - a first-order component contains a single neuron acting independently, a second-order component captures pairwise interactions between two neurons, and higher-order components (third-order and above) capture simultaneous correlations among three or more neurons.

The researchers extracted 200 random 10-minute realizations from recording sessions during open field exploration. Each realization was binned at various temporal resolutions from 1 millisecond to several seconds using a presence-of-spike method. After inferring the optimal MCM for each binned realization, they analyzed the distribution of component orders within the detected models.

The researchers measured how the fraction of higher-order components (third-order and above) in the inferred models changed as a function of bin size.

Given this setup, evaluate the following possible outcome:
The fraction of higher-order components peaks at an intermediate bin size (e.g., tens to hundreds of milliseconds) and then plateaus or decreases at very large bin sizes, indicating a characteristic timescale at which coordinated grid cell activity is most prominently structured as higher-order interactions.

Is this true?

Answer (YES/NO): YES